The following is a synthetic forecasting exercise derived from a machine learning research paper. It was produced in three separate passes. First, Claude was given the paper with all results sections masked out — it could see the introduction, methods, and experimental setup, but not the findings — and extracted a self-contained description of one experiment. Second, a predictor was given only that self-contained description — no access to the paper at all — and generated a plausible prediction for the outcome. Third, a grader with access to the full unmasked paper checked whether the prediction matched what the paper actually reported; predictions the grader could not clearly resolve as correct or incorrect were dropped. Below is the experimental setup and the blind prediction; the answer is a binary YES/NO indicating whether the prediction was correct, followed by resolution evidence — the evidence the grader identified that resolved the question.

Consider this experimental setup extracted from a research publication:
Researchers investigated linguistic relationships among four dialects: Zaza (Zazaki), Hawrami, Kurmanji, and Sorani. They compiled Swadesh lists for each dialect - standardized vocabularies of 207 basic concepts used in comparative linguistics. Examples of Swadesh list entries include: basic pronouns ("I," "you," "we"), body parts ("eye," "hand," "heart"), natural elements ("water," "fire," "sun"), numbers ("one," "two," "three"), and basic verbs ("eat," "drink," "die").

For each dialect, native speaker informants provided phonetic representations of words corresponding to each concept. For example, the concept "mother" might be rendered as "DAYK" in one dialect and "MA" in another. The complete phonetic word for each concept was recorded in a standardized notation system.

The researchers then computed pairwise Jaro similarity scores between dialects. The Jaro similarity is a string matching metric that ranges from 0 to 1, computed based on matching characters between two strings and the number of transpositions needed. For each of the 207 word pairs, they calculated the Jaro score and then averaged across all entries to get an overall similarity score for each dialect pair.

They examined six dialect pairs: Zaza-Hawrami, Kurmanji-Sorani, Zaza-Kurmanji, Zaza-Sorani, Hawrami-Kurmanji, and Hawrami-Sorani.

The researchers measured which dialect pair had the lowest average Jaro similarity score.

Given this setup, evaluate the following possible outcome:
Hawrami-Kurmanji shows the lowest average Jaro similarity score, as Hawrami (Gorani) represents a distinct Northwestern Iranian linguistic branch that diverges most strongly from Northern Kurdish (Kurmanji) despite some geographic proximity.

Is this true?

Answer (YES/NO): YES